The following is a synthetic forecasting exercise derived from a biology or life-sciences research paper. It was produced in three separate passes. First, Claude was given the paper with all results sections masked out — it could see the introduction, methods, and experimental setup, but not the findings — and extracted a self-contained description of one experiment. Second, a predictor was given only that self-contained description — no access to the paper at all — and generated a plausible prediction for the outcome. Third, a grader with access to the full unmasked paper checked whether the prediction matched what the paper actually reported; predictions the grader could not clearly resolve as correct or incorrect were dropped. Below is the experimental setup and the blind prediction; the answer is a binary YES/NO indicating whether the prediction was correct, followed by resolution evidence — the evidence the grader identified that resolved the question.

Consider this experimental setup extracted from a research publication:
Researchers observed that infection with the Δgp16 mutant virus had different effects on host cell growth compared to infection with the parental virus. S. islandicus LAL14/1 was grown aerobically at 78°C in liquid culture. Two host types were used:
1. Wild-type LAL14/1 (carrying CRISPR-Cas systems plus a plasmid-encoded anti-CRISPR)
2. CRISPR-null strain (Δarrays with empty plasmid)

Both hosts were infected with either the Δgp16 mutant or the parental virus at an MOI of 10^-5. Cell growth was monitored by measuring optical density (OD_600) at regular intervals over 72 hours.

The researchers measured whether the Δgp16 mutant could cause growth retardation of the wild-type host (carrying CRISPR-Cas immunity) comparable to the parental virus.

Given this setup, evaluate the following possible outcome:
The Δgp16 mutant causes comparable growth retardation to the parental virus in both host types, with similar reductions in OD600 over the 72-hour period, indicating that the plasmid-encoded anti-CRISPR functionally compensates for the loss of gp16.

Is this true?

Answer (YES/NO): NO